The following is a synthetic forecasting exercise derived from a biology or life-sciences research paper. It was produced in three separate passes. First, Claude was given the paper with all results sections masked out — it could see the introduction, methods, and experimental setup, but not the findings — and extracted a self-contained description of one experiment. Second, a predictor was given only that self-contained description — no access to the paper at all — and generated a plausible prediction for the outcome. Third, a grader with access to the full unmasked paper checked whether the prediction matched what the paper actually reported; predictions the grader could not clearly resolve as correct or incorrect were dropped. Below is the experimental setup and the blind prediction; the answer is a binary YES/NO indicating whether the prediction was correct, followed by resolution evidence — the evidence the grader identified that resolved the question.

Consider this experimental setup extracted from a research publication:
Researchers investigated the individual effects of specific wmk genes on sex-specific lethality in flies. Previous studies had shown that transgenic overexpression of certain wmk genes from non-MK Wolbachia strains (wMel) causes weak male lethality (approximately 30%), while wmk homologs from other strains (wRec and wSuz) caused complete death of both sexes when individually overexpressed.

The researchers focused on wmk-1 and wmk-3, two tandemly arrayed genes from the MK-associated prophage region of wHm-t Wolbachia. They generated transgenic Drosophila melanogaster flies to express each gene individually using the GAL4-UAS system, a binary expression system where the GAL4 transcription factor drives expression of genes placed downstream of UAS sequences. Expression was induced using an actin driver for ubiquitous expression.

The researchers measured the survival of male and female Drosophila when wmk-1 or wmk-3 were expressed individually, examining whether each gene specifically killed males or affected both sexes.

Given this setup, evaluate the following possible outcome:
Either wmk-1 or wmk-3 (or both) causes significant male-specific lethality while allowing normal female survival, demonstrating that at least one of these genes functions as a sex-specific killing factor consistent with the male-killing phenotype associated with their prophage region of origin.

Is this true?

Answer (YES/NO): NO